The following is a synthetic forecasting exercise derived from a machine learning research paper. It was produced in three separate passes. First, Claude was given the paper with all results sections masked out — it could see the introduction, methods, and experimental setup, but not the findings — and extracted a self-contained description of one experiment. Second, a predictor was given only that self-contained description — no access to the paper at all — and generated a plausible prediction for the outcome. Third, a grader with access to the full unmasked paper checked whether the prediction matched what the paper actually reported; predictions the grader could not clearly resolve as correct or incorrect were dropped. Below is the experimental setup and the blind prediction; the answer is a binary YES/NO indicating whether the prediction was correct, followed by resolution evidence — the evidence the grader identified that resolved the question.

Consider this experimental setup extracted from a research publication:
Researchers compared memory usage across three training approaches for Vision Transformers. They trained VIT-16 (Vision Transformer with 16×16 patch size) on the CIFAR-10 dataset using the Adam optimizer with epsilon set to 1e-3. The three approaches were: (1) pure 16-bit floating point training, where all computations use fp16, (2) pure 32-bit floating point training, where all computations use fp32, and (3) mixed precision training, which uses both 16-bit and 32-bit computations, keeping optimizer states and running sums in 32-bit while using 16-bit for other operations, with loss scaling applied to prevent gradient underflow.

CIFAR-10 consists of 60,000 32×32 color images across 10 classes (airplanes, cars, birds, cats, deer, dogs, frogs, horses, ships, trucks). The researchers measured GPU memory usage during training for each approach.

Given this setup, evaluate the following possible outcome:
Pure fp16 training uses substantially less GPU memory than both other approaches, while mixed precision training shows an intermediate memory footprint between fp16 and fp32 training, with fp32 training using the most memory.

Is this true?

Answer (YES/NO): NO